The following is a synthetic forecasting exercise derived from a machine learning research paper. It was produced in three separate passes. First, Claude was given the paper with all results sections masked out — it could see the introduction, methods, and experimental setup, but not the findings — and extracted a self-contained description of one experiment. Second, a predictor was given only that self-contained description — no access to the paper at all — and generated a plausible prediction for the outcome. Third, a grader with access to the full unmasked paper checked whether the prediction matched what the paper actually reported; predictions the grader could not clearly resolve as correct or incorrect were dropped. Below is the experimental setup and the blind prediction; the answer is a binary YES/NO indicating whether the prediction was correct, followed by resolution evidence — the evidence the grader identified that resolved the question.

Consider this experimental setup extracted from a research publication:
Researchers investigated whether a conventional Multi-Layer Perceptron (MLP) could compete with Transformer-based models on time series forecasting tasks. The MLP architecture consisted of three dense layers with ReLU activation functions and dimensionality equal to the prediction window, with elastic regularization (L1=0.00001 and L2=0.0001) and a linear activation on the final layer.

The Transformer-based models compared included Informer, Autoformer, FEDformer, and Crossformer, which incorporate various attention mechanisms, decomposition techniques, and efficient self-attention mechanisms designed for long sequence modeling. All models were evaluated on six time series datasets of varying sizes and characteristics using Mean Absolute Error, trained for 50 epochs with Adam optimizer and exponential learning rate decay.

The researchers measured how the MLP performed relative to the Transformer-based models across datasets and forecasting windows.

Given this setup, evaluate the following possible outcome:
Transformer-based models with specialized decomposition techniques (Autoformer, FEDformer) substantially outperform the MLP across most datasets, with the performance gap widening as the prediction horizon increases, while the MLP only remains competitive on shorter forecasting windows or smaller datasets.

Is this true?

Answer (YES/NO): NO